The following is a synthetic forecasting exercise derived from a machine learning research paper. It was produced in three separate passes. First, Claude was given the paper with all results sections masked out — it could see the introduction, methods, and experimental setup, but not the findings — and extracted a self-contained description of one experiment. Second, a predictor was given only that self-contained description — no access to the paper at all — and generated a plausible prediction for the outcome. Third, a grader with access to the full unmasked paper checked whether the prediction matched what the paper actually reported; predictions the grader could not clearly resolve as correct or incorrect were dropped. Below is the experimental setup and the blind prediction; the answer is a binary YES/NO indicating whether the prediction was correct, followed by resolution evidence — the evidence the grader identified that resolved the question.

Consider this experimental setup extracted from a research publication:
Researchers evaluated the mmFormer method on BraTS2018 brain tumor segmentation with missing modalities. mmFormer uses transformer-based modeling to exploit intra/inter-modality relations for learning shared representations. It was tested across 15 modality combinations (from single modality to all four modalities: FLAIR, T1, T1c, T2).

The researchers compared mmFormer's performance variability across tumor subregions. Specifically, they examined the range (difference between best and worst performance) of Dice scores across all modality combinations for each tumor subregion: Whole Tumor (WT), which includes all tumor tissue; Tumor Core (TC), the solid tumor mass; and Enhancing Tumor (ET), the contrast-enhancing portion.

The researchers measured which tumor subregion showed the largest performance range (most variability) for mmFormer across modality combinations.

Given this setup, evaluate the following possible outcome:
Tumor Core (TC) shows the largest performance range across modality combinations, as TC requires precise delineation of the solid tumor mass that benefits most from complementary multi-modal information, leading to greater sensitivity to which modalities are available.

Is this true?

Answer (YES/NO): NO